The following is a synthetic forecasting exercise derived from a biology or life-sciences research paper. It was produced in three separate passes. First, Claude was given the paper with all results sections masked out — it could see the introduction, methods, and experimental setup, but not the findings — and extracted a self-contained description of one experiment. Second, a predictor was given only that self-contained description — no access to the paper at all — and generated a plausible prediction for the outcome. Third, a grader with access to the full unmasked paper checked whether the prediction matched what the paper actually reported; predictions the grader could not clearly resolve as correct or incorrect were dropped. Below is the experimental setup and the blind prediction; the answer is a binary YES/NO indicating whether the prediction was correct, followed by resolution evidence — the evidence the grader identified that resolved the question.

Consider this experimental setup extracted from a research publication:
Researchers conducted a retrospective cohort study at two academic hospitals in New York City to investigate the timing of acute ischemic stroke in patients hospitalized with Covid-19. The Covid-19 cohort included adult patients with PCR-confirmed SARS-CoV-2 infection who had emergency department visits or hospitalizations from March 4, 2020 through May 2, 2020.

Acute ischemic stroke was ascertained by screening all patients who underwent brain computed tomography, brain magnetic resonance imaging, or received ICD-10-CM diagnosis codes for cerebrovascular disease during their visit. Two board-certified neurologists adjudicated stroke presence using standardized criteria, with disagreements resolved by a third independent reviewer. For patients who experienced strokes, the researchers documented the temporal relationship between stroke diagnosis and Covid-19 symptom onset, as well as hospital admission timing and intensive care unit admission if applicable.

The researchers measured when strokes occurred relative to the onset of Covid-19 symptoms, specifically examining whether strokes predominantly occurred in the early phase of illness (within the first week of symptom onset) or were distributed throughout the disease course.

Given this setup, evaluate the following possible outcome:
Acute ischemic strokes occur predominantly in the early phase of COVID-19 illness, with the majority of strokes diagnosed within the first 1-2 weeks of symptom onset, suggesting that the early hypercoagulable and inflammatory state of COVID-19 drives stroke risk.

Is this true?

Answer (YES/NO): NO